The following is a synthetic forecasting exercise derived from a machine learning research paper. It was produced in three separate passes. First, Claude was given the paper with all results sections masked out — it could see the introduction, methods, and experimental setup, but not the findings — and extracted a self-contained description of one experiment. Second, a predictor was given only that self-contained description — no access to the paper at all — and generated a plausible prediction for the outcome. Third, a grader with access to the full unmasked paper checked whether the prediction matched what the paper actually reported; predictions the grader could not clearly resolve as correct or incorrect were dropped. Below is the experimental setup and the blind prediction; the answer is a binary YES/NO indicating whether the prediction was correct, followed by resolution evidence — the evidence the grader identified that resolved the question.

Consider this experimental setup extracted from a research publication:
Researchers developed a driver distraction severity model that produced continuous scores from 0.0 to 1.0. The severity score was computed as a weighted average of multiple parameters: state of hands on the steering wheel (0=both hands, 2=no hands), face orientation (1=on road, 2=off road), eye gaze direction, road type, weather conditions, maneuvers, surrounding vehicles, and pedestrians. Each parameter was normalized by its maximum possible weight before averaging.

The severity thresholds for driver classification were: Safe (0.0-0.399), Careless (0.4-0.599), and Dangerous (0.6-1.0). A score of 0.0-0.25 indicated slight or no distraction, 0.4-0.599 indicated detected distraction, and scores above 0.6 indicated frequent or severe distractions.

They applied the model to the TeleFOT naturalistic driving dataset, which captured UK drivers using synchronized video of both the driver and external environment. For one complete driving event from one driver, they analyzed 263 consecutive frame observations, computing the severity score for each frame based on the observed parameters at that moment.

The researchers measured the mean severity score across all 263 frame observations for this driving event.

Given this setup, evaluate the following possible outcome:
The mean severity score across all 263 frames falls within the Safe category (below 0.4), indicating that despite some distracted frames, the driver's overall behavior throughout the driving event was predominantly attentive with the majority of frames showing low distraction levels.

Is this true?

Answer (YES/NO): NO